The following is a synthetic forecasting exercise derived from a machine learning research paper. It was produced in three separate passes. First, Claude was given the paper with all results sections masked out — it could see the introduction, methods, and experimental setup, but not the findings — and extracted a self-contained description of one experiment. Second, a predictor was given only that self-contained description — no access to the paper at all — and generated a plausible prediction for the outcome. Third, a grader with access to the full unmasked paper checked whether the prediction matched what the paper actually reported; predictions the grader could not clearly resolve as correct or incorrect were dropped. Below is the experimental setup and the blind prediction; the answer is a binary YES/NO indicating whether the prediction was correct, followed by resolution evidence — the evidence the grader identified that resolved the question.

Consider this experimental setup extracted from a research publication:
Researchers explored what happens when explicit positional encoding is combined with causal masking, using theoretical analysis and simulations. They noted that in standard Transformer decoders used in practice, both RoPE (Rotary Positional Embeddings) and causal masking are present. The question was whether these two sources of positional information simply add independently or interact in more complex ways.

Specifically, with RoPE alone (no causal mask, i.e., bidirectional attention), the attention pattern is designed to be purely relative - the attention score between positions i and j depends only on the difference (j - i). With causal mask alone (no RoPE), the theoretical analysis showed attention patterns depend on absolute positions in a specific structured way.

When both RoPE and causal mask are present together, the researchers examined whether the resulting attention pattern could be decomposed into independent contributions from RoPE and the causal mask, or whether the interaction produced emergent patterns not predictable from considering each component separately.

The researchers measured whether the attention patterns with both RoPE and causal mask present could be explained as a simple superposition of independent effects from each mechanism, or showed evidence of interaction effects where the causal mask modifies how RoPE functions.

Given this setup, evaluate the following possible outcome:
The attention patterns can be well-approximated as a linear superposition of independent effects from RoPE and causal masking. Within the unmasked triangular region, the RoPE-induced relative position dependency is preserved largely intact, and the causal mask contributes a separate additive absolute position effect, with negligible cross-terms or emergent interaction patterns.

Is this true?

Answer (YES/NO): NO